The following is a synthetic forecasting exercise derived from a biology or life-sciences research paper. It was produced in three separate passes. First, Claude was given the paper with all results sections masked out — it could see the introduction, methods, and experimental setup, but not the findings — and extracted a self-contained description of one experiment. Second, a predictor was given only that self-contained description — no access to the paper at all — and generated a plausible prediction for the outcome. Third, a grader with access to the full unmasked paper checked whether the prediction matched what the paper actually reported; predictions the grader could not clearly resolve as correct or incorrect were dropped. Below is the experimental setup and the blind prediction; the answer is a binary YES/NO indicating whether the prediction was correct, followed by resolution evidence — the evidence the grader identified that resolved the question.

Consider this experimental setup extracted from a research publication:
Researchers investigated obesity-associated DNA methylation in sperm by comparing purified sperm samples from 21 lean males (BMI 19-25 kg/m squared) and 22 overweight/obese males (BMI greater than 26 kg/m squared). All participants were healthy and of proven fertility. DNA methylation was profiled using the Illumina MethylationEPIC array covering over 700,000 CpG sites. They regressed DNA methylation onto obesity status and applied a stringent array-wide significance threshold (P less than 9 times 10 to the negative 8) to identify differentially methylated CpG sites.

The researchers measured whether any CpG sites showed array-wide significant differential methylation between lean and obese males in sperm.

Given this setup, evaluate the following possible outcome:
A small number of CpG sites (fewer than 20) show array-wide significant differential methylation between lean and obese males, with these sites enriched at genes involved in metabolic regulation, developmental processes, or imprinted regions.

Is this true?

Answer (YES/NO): NO